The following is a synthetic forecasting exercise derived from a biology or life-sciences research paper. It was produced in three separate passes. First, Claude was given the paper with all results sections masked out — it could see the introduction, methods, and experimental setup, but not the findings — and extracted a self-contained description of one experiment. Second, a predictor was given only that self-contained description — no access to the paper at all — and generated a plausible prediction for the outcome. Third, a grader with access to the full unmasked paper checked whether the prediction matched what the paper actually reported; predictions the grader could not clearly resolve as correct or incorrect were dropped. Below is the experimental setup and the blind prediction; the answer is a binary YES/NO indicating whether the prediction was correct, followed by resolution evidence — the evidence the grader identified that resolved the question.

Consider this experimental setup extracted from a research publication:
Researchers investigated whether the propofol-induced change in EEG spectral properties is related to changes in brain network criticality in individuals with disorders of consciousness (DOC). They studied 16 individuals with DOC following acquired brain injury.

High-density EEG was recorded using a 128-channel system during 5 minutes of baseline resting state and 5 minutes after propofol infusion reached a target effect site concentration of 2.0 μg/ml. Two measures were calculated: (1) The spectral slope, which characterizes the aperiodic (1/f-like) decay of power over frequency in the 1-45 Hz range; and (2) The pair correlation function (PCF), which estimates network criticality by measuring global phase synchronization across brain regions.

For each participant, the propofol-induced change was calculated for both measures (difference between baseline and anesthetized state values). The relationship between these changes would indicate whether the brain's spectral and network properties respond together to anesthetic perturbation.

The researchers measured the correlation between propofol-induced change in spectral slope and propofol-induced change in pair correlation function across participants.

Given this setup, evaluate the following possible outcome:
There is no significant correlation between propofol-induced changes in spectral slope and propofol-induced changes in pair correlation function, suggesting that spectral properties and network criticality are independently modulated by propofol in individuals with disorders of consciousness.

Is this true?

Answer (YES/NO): NO